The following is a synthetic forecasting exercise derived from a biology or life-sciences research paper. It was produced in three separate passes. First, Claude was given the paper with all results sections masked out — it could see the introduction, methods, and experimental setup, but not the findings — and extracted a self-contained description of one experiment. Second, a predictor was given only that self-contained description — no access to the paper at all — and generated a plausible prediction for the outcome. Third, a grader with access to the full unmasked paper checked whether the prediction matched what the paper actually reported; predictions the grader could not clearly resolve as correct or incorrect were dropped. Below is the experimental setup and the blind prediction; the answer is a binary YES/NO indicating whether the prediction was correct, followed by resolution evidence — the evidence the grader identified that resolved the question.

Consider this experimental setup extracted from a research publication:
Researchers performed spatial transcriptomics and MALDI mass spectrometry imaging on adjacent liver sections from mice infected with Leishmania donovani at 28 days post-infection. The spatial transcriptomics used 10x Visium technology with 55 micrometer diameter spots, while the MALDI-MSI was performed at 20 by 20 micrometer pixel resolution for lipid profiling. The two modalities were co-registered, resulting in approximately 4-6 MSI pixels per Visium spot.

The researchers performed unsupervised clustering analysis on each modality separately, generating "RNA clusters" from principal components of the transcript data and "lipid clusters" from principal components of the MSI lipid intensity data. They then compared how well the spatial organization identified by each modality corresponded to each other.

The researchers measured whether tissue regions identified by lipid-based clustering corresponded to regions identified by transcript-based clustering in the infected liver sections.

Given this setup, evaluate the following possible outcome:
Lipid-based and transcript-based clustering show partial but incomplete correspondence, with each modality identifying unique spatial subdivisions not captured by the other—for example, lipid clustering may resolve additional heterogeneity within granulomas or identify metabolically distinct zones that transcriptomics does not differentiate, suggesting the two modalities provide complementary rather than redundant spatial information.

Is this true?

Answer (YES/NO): NO